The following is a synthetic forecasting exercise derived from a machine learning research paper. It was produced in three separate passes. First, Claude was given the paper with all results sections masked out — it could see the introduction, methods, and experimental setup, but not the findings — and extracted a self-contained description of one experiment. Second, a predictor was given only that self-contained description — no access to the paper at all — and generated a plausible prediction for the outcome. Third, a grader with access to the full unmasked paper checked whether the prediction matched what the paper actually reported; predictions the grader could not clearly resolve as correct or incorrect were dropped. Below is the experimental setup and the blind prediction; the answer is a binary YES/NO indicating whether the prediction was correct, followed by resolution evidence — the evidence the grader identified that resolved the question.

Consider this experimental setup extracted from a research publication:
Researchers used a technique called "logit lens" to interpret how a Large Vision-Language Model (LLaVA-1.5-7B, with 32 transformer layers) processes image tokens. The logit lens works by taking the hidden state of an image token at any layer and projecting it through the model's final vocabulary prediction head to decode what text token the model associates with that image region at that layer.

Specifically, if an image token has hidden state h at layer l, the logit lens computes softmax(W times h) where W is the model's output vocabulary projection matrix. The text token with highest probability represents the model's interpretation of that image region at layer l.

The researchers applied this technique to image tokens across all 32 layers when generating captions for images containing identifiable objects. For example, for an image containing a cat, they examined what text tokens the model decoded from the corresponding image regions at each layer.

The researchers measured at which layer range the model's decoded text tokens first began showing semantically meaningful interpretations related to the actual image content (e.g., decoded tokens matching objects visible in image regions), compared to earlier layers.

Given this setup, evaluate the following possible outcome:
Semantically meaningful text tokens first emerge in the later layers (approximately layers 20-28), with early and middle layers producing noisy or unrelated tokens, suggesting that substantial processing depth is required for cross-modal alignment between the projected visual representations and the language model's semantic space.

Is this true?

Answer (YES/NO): NO